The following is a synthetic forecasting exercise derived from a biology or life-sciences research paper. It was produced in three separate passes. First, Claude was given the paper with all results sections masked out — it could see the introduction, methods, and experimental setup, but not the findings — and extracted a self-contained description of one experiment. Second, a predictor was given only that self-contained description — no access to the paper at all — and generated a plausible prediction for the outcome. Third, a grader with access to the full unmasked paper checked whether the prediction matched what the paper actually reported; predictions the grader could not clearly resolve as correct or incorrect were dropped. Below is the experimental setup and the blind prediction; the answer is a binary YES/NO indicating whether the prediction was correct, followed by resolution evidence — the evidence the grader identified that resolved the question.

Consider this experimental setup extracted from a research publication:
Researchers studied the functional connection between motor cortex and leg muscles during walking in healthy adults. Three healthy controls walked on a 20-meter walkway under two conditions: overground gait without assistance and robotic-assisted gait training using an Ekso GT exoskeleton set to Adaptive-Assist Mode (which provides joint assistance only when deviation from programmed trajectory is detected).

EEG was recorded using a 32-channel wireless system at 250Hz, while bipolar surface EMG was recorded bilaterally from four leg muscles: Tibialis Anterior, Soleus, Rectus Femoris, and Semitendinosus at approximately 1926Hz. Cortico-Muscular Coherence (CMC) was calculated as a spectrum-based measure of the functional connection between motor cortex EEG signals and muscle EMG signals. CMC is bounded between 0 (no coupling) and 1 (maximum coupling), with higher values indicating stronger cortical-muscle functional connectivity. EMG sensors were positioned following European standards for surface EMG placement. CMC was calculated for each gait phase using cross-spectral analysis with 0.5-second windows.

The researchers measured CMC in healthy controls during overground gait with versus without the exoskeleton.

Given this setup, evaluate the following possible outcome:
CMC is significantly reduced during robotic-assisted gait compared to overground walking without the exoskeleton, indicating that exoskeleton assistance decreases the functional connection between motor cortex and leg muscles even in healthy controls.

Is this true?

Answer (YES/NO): YES